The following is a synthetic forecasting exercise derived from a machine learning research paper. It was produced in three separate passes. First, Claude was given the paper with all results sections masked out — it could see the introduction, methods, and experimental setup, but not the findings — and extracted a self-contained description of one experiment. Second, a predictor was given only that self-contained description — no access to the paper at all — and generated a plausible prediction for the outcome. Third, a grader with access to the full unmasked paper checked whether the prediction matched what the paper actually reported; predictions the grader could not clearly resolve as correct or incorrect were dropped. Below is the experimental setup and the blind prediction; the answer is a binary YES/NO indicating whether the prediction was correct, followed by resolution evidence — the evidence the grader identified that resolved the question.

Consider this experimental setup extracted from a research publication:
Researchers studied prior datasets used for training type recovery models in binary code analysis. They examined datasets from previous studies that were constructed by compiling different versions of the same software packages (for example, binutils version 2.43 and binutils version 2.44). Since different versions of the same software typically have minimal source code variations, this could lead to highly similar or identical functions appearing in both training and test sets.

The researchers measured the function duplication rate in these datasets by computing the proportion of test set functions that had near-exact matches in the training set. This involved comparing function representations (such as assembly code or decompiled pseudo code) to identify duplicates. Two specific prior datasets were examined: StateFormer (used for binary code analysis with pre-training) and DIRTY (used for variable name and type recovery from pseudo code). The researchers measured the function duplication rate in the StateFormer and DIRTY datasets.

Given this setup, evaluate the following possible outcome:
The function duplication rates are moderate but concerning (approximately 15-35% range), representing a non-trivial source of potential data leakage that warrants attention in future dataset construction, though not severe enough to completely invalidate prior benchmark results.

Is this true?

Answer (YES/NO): NO